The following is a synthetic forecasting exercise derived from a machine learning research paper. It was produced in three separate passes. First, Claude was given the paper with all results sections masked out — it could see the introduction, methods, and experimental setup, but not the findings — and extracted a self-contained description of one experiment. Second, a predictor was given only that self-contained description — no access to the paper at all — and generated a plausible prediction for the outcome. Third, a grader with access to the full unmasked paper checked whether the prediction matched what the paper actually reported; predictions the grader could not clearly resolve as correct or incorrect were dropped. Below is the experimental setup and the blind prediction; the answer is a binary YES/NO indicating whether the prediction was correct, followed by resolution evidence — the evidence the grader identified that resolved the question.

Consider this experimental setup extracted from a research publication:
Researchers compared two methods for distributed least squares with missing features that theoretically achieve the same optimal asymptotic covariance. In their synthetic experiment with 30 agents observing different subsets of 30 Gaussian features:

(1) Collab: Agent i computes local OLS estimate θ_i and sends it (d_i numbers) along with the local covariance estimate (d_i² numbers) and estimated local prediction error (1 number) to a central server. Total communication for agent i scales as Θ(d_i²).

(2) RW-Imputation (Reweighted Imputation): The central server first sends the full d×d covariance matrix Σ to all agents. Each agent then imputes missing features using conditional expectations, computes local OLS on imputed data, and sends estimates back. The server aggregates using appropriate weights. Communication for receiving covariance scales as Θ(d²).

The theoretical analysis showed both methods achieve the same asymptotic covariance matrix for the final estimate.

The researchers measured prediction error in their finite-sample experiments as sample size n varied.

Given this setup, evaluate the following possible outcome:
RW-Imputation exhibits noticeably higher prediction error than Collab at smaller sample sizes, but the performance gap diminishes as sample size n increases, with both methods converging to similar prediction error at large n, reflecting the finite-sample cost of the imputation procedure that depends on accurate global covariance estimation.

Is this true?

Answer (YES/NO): NO